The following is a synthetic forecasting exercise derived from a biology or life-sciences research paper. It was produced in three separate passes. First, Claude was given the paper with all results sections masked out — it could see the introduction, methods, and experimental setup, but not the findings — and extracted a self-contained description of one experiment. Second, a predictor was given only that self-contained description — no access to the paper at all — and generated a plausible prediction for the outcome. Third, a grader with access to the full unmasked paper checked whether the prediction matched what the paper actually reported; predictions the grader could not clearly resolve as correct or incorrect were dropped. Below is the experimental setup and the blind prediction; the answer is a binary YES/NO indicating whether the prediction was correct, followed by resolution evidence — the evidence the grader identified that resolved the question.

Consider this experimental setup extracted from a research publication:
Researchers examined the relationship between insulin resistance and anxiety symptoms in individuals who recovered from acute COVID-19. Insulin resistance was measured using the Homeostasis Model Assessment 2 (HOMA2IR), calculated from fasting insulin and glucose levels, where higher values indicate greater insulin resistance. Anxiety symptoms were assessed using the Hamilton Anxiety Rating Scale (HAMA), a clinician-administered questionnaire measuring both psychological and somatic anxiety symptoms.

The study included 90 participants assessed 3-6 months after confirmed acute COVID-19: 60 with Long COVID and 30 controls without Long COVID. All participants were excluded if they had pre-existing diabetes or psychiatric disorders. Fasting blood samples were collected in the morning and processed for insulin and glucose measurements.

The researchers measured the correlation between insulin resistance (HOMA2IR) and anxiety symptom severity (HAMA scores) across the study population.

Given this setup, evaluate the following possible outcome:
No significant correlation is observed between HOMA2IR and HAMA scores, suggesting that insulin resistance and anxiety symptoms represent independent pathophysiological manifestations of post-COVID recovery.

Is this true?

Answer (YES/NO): NO